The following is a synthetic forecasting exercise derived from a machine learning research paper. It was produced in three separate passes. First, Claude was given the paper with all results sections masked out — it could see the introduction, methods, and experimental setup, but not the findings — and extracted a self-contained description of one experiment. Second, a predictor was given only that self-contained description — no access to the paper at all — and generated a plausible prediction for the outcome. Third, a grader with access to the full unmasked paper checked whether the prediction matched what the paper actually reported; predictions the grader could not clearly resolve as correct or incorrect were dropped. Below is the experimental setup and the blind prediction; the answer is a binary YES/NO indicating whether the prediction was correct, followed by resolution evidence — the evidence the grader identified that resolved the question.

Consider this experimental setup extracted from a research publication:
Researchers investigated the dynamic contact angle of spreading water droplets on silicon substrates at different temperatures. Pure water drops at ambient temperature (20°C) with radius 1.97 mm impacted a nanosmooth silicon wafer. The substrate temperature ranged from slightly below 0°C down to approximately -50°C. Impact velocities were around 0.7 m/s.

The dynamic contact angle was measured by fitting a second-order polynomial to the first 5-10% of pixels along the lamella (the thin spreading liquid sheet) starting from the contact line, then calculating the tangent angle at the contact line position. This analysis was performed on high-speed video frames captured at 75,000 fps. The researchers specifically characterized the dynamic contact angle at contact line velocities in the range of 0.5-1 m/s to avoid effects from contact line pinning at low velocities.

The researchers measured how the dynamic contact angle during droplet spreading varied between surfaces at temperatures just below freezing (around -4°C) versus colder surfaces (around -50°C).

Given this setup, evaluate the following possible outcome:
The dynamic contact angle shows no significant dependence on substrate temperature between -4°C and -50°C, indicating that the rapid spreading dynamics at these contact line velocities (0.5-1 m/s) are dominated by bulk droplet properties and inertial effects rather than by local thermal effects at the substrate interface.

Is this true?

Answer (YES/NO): NO